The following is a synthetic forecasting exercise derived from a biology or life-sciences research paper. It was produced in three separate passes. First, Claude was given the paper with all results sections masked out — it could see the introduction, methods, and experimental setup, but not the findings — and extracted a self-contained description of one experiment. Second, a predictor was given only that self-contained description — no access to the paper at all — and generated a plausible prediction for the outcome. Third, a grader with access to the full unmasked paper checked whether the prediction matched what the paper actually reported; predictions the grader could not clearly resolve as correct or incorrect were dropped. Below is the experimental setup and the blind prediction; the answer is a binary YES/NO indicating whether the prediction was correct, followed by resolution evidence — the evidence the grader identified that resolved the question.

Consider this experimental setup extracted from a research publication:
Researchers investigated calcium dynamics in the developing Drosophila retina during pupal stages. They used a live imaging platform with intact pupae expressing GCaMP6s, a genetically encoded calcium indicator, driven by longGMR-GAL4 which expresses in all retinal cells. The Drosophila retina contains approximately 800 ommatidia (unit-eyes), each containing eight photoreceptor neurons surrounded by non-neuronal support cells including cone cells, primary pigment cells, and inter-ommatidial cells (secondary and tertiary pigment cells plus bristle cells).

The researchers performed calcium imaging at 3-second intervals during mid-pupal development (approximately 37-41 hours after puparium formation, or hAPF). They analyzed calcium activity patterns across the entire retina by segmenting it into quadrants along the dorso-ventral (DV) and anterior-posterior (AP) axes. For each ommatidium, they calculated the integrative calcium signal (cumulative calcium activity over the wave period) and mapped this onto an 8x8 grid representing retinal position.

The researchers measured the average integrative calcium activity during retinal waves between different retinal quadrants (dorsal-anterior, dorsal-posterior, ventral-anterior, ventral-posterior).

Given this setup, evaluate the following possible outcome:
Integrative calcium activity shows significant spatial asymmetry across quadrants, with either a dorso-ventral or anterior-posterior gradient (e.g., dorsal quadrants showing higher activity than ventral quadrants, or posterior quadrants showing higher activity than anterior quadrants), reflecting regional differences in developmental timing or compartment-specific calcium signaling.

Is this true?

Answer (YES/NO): NO